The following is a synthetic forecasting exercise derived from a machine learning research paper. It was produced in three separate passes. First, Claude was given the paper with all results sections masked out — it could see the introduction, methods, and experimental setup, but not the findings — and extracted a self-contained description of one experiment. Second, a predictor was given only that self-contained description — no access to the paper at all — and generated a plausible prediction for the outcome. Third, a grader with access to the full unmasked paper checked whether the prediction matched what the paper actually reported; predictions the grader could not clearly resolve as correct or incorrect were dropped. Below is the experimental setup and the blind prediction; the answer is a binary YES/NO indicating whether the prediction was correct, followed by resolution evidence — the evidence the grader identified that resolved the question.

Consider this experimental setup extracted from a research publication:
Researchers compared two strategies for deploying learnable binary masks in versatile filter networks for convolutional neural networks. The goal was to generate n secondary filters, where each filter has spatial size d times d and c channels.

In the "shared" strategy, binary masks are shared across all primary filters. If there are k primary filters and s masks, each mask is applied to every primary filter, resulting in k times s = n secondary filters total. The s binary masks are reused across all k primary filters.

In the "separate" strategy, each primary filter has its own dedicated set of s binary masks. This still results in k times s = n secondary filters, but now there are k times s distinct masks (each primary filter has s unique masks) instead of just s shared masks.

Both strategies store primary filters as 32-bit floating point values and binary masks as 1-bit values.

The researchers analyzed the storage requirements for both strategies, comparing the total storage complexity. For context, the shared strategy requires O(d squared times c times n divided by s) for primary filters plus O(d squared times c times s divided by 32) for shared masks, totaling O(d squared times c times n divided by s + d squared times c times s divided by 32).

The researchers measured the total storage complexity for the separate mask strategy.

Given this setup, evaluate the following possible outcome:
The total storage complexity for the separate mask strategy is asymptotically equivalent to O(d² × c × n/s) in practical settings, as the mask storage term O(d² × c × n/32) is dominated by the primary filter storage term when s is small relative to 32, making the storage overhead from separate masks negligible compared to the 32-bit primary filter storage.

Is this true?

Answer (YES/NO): NO